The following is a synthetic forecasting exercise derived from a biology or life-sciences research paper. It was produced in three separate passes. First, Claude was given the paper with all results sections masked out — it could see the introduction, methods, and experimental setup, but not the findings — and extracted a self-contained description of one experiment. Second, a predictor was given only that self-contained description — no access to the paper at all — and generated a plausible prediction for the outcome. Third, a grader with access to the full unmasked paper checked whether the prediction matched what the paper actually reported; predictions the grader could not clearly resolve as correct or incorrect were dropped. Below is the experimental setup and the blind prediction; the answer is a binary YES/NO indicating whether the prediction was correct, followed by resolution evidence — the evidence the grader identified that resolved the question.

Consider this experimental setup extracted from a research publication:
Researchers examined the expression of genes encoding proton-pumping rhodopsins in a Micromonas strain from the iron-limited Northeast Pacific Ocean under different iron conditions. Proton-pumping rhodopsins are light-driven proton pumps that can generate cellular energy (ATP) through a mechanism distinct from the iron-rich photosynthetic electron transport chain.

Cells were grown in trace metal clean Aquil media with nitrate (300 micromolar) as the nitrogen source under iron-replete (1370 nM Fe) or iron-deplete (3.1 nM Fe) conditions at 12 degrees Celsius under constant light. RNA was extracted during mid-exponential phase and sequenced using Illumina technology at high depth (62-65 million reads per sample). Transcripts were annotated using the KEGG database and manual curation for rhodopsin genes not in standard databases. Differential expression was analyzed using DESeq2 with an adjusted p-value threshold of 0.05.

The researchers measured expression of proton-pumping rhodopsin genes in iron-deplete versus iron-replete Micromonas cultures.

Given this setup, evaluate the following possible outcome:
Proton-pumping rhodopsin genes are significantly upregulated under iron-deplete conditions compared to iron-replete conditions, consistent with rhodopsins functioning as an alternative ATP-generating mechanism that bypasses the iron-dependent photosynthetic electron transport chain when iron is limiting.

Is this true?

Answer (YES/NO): NO